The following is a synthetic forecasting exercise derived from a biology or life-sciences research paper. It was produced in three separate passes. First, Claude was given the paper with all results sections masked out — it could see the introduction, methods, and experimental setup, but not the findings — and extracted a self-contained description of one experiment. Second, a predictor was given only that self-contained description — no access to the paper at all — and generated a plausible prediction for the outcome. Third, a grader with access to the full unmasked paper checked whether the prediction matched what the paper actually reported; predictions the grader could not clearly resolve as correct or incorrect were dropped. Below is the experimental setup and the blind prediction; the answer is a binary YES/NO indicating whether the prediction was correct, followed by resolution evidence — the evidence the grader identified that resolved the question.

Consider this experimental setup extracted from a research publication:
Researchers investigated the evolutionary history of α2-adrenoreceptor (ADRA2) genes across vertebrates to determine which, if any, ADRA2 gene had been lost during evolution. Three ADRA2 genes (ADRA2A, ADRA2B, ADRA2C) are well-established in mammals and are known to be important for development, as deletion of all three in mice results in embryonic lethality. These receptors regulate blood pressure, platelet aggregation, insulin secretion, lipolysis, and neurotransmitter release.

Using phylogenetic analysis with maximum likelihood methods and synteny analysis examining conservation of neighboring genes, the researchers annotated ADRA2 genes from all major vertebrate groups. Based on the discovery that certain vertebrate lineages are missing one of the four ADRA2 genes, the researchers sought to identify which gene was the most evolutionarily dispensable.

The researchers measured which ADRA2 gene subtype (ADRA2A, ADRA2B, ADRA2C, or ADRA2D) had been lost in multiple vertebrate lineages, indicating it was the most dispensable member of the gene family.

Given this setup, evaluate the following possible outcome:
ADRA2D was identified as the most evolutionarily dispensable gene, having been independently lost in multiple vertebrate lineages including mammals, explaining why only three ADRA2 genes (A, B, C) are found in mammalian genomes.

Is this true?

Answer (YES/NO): YES